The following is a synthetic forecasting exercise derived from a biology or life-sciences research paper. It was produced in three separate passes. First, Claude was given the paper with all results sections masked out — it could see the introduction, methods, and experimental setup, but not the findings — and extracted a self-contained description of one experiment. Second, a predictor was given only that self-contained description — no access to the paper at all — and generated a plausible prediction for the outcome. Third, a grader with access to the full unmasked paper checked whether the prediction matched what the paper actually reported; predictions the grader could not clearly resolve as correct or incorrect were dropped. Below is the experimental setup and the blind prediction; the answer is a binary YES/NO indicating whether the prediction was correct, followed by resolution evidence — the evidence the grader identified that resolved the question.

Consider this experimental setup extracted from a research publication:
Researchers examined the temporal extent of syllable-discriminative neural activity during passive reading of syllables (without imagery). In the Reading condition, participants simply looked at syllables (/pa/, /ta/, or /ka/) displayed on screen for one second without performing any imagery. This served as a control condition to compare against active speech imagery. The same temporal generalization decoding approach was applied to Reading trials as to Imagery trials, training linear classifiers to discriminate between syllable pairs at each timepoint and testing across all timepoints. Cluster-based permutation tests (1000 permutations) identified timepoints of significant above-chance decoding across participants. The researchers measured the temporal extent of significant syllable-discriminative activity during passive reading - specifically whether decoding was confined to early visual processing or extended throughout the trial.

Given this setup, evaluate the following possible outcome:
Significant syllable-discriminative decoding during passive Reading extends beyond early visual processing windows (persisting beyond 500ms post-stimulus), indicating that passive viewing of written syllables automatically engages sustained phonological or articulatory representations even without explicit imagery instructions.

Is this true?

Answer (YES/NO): NO